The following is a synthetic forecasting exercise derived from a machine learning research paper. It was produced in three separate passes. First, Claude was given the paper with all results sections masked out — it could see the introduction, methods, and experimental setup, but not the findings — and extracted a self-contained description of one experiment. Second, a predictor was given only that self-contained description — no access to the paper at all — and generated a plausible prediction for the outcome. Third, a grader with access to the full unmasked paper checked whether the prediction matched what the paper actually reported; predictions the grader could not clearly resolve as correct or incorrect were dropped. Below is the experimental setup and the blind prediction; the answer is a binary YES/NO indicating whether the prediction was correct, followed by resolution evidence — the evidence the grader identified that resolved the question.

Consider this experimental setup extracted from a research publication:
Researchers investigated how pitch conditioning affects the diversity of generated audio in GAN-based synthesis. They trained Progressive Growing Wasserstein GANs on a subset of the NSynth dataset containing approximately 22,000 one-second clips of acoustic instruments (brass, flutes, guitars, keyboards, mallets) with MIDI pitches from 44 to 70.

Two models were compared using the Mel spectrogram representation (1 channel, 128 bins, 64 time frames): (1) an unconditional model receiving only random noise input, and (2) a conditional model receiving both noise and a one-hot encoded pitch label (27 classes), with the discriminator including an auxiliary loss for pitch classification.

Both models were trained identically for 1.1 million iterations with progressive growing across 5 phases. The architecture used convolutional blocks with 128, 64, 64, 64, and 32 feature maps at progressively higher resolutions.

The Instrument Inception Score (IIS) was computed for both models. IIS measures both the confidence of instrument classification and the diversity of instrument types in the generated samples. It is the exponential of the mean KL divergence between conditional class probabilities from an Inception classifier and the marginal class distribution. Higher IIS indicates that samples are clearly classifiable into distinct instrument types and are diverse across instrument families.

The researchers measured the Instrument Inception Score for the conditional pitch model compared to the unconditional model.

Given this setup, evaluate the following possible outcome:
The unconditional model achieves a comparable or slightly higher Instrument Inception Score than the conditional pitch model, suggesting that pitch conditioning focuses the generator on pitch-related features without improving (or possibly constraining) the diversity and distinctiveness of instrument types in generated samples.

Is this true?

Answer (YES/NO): NO